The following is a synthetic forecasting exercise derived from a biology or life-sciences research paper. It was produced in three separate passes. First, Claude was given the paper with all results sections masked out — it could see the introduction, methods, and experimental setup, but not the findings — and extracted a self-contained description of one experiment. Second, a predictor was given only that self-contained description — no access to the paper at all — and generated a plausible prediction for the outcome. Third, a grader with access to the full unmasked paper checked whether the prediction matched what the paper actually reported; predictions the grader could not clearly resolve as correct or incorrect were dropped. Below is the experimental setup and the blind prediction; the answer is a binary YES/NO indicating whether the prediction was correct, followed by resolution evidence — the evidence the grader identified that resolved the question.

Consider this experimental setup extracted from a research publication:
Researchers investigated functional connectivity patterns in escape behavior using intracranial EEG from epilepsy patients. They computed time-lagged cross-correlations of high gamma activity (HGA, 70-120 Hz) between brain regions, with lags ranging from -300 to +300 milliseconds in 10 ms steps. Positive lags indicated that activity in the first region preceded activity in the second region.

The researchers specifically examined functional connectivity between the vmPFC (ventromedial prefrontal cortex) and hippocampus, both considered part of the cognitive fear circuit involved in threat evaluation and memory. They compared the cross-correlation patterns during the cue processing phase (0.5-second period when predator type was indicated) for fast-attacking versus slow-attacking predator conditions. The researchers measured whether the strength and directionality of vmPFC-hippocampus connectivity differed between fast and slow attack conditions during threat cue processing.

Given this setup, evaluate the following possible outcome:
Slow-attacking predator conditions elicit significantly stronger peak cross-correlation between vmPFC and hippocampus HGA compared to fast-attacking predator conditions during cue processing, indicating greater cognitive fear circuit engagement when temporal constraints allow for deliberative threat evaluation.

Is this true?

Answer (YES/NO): YES